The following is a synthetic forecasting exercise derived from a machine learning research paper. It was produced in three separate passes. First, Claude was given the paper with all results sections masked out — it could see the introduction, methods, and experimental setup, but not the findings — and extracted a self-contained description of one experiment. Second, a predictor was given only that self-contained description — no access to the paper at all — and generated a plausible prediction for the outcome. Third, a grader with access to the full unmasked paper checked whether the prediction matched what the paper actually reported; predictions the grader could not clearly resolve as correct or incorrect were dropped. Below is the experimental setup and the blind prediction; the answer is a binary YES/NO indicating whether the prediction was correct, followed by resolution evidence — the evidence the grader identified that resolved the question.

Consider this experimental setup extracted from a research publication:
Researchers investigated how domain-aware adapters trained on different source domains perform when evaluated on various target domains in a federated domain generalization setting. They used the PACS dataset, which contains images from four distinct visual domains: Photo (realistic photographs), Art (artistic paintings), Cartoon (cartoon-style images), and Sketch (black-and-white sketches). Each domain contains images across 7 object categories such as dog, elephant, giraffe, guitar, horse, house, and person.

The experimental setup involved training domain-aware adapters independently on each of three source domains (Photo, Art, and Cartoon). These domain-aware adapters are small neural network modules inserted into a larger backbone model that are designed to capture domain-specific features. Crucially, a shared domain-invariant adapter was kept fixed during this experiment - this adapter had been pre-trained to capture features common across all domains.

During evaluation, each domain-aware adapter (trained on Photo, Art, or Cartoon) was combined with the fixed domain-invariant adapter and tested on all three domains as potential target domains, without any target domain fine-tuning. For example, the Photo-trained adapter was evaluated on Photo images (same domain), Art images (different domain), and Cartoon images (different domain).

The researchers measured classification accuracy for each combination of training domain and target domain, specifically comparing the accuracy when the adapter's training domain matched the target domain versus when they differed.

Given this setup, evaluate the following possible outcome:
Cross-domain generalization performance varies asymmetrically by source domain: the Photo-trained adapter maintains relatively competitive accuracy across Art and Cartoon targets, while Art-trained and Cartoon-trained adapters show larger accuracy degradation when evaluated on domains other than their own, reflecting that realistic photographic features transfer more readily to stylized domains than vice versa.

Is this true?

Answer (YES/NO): NO